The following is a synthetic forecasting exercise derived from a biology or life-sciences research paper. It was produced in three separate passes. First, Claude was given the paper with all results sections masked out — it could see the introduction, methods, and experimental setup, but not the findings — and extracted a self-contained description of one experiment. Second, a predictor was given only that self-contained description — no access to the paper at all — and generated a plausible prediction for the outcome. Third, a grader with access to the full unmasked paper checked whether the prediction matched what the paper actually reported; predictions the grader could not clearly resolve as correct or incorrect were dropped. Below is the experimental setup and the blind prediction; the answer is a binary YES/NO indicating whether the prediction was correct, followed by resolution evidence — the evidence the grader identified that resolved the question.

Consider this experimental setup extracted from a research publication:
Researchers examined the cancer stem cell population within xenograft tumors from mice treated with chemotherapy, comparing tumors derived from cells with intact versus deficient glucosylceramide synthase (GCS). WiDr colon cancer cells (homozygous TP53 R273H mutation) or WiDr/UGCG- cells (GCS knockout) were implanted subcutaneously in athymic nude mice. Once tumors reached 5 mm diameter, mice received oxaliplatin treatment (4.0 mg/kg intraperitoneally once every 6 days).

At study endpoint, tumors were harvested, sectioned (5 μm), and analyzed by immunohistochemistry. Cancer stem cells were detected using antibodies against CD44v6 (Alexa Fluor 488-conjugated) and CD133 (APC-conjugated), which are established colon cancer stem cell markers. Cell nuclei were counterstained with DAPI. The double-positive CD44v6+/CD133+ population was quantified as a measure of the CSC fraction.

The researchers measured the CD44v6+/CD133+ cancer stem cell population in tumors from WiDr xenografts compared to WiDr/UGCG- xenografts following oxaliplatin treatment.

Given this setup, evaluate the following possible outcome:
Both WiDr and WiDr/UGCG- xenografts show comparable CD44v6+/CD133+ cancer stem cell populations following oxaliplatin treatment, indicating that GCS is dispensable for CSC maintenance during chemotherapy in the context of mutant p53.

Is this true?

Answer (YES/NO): NO